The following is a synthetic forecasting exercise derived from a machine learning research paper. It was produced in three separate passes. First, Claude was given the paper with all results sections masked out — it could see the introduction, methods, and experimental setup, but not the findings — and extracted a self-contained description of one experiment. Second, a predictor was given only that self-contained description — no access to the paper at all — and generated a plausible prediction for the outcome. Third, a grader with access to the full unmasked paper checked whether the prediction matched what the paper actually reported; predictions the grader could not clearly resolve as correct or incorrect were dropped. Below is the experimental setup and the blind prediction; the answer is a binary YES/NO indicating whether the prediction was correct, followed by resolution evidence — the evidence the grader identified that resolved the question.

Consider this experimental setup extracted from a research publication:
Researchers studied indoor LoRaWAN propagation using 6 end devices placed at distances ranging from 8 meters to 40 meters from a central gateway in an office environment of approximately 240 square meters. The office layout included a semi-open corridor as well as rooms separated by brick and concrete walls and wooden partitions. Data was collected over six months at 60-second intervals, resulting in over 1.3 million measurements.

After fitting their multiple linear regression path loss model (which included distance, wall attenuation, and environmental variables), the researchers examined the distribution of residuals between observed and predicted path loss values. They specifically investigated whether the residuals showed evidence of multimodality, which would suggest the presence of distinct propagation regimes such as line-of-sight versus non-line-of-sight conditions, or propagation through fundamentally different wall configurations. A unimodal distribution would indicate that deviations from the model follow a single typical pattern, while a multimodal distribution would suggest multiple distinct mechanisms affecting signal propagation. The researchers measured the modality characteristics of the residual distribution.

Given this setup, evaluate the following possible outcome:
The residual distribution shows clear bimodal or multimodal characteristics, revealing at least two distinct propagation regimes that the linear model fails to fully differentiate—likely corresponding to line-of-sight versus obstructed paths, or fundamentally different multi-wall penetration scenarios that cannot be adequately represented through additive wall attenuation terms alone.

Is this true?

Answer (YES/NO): YES